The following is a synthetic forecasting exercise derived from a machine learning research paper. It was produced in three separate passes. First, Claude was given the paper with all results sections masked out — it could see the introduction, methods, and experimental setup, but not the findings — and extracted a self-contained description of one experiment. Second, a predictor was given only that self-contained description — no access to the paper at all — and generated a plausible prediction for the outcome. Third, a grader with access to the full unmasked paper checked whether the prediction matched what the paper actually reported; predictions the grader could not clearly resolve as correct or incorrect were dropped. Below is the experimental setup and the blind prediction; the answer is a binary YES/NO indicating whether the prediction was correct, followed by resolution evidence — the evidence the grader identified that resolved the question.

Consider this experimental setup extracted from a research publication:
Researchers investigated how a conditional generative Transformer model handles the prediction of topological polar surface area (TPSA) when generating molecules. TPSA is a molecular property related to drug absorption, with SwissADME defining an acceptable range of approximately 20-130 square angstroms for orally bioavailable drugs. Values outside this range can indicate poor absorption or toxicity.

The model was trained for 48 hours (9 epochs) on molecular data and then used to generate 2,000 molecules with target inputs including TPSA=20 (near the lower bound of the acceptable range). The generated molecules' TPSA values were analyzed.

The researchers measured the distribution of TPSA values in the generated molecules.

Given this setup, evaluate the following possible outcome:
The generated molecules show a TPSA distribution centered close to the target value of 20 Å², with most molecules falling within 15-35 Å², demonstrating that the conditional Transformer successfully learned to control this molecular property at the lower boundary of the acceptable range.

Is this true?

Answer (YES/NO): NO